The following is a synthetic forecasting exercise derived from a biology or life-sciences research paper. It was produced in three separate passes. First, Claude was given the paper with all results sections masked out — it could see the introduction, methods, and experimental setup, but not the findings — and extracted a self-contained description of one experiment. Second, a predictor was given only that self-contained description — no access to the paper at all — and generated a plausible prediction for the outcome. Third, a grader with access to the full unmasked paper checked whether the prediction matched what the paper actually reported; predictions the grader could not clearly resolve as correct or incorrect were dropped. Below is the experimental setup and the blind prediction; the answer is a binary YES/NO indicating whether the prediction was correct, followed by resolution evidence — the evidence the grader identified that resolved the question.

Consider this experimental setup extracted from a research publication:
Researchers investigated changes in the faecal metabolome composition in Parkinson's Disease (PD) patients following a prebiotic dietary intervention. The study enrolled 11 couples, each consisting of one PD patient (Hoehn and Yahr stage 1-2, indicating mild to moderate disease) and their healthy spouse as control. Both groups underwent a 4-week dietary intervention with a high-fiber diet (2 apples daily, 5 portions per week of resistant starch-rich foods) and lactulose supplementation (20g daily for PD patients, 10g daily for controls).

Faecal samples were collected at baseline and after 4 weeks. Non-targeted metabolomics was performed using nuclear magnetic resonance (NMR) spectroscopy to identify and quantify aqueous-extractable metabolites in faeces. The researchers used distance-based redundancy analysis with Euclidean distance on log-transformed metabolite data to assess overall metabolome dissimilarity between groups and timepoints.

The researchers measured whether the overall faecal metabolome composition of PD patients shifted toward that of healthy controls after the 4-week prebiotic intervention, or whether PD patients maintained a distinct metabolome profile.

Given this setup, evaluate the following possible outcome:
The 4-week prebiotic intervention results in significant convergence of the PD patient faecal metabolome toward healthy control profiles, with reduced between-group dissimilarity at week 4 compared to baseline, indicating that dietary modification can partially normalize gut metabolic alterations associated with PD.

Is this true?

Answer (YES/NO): YES